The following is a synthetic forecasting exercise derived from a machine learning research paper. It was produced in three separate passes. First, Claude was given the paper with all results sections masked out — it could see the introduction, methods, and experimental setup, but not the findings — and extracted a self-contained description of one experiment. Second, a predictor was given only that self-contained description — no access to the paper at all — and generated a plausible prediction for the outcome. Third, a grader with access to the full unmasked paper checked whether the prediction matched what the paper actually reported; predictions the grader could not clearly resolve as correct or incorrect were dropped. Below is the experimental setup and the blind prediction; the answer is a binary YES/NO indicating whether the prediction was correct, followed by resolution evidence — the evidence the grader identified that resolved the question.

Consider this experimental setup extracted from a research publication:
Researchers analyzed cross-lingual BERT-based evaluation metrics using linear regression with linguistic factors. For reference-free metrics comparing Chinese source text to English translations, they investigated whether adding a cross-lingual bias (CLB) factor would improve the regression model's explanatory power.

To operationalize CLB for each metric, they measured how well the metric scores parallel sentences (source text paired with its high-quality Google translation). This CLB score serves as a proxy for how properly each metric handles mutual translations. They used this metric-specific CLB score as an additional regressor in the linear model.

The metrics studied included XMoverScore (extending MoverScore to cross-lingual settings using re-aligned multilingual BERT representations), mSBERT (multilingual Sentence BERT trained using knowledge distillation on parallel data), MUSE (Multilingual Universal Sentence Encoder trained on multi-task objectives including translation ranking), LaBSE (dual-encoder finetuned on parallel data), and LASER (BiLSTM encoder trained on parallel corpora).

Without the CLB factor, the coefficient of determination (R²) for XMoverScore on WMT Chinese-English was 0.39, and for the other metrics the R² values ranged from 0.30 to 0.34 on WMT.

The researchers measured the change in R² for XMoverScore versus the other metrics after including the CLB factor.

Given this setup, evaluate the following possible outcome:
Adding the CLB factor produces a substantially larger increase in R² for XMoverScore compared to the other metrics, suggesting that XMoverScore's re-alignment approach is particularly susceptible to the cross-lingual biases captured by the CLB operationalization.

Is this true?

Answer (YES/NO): YES